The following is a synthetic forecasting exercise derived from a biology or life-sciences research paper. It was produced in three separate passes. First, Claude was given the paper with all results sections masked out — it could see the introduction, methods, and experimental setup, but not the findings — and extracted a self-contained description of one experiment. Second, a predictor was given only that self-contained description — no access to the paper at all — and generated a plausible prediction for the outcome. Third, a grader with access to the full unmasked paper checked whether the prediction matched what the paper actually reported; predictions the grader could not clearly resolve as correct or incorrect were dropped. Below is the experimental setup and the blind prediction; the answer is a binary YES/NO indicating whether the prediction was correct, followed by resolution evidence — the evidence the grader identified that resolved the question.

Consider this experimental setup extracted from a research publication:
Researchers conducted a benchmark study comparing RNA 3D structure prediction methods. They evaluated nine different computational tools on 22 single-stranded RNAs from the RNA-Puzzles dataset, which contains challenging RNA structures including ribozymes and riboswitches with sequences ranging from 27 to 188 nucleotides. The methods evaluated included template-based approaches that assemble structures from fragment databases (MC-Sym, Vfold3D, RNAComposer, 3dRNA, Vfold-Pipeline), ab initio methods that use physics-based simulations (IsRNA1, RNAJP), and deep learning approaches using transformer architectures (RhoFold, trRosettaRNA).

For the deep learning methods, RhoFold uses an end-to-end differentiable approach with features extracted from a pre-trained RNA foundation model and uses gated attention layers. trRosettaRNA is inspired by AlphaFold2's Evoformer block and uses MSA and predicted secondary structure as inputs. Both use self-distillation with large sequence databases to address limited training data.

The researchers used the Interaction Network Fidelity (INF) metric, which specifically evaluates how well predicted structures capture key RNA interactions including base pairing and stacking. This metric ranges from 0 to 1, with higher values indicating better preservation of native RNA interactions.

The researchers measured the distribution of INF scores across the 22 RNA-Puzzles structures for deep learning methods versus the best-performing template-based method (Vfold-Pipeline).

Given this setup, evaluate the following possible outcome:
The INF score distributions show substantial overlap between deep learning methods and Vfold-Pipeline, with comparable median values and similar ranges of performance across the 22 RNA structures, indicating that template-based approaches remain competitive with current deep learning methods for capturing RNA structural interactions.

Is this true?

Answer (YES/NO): NO